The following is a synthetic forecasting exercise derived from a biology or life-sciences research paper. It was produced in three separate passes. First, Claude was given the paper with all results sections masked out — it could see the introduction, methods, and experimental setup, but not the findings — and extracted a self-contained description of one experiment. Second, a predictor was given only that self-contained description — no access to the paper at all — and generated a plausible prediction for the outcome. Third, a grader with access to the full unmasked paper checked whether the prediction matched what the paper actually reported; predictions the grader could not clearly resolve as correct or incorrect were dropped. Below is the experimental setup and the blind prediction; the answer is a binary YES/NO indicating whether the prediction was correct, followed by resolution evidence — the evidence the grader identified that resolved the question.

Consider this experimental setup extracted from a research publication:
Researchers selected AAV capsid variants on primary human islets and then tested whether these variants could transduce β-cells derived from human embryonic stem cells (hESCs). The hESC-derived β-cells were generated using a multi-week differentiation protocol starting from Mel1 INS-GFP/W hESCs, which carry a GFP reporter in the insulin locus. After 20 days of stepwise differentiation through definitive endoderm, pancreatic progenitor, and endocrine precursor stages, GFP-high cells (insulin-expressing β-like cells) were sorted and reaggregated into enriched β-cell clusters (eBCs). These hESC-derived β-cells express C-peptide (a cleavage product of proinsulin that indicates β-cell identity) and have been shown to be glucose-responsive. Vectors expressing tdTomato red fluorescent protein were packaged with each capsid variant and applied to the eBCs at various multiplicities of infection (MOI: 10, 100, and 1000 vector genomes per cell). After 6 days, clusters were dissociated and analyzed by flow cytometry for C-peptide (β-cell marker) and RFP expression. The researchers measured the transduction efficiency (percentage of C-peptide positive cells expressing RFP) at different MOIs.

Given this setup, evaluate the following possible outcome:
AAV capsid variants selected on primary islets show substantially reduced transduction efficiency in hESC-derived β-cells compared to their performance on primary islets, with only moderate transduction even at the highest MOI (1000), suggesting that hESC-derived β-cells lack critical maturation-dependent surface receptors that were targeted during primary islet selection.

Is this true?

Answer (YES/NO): NO